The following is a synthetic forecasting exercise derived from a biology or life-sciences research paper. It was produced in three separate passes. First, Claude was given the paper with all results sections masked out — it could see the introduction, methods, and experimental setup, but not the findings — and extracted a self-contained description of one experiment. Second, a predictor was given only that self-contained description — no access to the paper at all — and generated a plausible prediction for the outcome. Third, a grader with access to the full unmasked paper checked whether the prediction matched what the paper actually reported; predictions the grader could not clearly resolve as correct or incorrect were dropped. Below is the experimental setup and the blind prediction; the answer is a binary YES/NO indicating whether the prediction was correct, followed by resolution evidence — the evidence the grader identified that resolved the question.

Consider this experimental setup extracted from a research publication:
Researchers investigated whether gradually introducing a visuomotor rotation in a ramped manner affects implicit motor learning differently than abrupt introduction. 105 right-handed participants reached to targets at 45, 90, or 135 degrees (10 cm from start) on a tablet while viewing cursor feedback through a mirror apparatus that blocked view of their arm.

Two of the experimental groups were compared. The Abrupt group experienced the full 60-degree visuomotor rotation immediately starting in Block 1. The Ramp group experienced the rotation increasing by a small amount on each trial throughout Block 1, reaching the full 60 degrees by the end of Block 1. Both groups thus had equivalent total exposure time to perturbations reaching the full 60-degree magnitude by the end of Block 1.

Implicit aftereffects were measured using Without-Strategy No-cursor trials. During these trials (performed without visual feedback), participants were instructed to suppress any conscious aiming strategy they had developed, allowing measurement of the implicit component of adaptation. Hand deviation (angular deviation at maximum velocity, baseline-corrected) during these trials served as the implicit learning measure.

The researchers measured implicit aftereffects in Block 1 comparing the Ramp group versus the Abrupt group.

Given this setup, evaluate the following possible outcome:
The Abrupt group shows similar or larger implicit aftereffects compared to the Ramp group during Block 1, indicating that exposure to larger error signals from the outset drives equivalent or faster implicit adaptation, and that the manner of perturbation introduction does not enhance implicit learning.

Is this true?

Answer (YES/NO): YES